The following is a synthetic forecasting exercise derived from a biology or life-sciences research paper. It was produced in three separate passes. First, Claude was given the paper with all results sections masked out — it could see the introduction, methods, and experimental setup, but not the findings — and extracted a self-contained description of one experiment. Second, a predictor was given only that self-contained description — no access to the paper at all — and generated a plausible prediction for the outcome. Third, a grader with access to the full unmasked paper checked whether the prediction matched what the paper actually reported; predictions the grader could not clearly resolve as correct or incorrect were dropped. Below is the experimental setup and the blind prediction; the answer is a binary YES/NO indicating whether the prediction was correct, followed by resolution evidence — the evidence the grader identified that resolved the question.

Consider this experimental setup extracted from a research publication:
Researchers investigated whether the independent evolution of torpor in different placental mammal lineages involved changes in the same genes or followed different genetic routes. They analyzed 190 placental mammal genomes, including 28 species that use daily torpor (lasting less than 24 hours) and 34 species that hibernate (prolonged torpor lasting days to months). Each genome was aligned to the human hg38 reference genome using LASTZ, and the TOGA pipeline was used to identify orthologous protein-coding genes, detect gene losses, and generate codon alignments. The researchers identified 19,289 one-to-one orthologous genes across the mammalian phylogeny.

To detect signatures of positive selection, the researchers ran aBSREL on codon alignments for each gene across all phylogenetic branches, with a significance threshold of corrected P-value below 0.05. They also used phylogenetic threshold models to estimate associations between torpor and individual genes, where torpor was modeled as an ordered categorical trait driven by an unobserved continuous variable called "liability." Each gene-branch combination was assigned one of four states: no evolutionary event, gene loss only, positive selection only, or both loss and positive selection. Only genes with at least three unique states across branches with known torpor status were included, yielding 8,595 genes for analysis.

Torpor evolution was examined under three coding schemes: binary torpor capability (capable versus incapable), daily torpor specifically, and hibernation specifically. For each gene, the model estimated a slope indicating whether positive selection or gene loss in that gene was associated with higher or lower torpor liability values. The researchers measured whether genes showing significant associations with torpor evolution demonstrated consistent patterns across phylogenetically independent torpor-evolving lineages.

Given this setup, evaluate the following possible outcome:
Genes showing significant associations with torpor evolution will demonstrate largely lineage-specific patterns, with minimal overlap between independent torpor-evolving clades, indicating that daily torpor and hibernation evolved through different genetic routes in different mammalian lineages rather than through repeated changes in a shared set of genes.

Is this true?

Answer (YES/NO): YES